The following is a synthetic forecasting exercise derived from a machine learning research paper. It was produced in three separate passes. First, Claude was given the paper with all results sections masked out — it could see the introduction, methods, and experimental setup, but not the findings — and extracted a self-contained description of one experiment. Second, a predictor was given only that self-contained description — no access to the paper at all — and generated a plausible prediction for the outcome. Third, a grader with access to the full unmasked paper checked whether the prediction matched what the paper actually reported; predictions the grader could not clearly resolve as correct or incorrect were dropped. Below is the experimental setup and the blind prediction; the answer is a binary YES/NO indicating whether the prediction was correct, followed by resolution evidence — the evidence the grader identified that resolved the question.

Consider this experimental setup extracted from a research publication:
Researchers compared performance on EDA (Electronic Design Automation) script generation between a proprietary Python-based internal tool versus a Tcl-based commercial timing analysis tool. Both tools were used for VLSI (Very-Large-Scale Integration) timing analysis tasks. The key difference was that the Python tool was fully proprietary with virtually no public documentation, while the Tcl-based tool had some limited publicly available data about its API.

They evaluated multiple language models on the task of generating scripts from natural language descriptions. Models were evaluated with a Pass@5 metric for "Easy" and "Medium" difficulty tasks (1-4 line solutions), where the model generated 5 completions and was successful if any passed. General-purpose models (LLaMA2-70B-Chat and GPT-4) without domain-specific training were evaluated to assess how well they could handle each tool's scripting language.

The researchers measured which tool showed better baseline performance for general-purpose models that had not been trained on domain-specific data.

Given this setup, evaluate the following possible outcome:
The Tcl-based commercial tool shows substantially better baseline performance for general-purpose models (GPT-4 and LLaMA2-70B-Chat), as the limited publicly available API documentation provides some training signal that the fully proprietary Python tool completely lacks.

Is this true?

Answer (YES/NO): YES